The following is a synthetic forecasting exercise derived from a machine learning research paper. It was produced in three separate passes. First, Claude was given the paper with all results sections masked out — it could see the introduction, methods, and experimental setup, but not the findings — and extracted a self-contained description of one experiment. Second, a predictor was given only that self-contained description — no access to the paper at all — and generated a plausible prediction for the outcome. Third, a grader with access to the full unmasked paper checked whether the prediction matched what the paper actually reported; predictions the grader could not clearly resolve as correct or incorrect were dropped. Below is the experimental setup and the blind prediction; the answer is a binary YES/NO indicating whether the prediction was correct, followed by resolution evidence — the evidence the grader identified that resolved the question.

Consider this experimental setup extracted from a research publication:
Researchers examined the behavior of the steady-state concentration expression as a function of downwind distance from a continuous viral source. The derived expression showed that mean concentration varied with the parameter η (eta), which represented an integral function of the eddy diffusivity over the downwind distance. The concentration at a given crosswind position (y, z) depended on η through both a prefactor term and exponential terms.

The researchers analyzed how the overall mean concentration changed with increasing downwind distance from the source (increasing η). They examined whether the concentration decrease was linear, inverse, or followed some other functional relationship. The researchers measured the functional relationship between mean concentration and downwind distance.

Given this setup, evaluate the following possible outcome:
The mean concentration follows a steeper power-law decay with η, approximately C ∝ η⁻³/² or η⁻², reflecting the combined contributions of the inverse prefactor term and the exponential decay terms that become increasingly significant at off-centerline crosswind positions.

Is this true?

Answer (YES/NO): NO